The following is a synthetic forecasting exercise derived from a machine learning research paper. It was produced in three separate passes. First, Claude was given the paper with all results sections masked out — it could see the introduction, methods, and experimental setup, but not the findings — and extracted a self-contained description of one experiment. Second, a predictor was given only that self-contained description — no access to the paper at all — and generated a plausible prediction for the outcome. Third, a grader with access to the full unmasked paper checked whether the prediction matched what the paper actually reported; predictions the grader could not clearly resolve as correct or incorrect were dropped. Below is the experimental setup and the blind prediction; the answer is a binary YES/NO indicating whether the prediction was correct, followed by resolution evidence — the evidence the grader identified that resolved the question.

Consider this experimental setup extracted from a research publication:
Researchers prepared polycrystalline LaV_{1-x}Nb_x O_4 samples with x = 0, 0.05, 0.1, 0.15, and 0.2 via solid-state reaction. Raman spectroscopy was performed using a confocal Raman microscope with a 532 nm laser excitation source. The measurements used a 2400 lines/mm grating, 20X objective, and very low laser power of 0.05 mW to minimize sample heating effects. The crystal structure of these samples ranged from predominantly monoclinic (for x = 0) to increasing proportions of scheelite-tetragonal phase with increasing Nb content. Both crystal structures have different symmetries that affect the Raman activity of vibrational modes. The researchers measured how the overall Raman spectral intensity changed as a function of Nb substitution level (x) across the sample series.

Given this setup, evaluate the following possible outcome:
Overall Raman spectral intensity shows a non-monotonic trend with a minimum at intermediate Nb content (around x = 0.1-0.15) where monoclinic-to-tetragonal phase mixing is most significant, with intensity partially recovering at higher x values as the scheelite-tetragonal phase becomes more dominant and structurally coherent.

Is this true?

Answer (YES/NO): NO